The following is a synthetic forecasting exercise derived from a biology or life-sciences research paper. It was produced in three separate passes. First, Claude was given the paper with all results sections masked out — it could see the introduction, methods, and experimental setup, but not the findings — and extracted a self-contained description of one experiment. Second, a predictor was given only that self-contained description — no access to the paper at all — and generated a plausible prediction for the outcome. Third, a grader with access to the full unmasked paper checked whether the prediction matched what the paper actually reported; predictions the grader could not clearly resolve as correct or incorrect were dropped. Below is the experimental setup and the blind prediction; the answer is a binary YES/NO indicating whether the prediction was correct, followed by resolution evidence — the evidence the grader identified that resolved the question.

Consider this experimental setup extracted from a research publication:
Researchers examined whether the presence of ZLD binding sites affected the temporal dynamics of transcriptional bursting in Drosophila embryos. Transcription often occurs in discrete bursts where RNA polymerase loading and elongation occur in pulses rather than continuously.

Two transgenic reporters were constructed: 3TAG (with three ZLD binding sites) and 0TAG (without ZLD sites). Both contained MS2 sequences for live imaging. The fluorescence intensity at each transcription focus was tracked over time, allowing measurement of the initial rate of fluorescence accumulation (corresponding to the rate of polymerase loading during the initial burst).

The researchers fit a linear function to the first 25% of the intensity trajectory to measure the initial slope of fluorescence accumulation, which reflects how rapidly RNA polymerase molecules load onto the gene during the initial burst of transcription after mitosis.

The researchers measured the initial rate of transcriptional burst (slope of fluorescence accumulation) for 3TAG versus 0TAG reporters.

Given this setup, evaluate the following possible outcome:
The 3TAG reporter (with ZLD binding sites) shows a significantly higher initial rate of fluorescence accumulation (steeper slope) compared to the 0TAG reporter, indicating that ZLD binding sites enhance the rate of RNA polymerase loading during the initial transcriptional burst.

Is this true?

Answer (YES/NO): YES